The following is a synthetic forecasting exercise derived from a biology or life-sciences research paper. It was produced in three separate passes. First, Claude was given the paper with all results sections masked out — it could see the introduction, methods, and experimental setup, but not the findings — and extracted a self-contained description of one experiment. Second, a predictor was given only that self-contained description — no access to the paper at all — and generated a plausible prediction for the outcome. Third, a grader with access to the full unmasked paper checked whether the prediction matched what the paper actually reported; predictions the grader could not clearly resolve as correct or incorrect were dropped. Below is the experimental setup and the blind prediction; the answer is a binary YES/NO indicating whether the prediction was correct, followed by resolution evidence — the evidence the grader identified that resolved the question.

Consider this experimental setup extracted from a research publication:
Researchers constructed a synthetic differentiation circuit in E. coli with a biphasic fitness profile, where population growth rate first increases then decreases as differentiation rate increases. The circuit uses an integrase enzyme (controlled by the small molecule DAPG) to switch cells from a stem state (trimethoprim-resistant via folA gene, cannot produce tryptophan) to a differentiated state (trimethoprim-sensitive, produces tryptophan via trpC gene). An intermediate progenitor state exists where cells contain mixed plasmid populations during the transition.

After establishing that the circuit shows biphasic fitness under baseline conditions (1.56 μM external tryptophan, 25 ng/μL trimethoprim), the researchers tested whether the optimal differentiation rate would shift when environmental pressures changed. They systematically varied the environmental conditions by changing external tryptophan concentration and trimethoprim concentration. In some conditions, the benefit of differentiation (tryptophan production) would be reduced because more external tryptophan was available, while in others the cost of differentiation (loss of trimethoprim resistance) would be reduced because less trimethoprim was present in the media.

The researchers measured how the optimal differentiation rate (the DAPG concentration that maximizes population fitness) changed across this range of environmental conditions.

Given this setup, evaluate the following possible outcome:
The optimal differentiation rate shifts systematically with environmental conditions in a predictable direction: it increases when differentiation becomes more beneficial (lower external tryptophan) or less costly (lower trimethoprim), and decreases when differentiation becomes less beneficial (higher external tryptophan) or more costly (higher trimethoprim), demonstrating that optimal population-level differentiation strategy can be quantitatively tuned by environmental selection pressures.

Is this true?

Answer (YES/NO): NO